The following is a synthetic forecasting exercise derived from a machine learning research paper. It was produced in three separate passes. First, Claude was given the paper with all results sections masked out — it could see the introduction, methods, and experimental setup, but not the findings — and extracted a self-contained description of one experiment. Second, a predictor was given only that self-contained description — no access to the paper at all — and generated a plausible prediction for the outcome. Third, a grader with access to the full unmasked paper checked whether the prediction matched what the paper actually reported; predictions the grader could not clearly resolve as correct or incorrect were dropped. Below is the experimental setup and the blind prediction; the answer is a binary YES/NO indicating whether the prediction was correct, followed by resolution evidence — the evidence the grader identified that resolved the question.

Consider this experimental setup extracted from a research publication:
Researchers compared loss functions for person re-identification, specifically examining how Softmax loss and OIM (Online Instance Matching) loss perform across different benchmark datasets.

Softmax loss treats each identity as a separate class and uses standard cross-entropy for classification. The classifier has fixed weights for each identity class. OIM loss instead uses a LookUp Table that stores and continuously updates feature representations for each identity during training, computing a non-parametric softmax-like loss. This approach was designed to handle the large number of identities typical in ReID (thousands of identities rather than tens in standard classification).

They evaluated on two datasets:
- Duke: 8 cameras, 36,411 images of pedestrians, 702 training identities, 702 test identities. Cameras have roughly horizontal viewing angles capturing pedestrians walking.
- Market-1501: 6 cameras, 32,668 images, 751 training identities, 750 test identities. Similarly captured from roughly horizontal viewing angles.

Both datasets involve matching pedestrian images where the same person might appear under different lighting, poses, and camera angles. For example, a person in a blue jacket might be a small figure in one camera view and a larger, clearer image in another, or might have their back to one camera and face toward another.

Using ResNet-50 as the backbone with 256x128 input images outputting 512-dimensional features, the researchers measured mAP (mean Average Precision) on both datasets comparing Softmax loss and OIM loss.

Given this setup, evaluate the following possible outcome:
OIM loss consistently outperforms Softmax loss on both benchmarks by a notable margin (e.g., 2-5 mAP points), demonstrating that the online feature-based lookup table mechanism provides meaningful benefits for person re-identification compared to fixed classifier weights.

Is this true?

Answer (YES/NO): NO